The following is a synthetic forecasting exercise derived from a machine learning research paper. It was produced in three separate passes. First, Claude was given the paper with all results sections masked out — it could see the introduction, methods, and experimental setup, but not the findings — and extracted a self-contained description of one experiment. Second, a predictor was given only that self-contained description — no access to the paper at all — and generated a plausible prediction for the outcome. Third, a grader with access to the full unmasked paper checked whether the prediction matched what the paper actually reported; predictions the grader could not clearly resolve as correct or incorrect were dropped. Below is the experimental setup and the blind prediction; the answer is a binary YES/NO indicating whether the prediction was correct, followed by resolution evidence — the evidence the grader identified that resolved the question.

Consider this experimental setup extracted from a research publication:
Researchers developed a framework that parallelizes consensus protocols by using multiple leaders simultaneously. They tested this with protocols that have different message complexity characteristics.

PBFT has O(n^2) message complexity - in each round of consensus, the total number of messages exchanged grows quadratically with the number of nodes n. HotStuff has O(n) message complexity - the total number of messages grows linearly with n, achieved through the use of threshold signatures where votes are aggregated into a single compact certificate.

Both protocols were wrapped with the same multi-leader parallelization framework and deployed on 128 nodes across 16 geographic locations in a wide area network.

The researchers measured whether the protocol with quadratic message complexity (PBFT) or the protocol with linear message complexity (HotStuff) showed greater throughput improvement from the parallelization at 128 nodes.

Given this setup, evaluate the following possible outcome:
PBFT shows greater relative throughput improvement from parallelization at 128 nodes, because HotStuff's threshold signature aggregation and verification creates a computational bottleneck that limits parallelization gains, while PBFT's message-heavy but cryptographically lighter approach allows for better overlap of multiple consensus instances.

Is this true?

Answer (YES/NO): NO